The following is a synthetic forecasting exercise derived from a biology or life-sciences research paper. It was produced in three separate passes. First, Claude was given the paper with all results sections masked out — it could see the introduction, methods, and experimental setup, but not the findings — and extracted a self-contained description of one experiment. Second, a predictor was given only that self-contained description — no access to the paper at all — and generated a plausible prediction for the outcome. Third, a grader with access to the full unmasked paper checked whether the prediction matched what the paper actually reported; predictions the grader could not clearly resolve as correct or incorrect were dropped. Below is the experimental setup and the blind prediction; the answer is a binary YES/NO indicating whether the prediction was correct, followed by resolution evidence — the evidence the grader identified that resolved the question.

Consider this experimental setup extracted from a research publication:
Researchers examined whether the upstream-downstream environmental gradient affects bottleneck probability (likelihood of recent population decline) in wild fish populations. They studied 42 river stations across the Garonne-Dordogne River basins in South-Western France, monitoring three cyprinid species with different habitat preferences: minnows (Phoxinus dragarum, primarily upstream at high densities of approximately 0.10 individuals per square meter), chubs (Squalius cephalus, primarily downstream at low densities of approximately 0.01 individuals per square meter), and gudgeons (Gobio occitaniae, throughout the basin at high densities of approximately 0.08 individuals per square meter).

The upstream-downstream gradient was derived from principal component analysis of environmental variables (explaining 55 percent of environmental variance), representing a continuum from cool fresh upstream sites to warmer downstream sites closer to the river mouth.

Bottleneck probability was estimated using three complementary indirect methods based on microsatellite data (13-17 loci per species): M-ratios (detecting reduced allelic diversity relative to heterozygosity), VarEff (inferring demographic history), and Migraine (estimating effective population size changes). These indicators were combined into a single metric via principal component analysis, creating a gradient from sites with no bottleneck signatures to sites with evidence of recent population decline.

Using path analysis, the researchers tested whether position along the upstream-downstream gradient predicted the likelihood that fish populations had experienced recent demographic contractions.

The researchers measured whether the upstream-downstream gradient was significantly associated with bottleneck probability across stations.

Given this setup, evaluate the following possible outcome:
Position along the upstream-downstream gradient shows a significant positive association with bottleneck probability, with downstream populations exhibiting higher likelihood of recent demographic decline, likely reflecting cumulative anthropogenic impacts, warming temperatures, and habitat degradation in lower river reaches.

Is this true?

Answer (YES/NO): NO